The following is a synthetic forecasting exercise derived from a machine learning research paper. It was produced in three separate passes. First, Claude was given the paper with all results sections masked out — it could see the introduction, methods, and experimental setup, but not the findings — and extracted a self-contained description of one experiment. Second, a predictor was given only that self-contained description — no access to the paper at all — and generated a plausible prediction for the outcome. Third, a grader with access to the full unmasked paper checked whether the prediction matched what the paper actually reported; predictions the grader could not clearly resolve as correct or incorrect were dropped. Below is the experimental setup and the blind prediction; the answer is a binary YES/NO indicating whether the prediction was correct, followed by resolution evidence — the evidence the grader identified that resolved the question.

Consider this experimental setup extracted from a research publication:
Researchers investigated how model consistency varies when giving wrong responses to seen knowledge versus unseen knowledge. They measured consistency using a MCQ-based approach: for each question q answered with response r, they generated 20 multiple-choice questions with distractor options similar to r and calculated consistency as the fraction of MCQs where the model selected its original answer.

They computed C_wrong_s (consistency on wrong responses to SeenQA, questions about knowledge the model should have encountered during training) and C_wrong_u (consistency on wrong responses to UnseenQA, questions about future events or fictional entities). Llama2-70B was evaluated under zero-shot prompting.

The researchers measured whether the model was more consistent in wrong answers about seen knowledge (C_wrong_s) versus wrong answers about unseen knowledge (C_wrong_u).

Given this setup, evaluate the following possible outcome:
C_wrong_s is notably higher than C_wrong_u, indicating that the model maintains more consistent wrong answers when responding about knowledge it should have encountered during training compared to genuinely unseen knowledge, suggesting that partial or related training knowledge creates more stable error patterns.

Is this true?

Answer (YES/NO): YES